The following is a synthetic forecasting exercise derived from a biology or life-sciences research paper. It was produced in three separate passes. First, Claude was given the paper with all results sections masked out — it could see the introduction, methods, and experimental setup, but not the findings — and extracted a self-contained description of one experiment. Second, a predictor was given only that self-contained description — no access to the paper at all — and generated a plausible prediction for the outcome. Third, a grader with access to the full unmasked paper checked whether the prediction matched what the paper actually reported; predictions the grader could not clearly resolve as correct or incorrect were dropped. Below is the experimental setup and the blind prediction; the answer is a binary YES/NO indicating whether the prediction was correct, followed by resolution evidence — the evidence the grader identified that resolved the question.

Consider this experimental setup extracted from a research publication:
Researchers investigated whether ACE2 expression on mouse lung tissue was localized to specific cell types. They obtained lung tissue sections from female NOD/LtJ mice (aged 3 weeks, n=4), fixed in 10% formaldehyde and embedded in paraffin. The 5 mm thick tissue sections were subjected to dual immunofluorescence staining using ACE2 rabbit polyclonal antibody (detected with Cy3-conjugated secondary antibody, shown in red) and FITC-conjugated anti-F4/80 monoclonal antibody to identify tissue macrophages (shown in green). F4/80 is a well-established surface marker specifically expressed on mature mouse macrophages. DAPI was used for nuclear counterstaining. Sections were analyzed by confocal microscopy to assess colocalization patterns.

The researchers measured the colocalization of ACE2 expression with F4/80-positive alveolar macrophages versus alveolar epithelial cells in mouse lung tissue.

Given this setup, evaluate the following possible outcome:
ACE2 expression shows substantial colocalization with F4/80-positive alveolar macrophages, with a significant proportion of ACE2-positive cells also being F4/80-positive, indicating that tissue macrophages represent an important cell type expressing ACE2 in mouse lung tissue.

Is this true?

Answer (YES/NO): YES